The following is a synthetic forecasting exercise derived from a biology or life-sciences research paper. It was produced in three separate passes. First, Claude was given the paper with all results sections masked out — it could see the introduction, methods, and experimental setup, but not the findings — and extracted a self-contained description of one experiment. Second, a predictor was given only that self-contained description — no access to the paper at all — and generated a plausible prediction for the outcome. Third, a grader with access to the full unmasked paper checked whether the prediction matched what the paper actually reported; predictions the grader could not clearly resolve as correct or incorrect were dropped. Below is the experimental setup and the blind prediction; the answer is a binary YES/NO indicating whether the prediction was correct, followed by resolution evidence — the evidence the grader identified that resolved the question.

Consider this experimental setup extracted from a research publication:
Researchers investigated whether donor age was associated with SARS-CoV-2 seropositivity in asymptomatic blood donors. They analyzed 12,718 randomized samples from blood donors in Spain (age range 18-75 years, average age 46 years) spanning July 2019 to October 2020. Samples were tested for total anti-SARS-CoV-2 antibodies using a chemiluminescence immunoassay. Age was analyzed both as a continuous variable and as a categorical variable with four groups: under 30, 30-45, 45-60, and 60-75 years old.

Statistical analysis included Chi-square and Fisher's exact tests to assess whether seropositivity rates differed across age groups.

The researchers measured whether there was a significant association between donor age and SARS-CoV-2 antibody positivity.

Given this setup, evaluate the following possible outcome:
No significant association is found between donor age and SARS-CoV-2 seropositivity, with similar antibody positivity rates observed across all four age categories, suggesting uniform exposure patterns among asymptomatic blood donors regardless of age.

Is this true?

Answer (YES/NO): YES